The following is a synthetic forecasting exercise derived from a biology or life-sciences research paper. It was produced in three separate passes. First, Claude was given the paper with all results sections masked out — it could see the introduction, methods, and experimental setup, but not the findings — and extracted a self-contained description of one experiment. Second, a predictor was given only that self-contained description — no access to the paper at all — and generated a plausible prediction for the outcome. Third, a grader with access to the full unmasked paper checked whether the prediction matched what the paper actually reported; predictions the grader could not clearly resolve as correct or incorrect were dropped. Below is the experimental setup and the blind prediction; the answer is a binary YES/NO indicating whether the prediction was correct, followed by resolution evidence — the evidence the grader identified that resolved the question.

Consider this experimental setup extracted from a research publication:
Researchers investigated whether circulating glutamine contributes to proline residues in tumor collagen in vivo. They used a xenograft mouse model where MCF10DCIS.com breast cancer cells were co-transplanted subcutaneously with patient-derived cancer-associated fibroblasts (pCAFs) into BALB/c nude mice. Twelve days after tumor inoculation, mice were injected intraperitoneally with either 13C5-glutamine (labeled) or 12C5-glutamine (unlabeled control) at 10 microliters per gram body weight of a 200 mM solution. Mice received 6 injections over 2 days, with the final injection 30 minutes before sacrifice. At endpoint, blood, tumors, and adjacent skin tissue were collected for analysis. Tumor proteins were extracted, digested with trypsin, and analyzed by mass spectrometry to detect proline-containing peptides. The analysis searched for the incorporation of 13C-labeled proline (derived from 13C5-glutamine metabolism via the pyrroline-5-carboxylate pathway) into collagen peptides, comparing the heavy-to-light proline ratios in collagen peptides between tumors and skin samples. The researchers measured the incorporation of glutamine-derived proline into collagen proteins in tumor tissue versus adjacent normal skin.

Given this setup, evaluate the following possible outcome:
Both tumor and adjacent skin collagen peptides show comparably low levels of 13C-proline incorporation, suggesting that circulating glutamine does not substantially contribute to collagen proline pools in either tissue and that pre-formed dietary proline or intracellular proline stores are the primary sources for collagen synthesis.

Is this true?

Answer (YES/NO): NO